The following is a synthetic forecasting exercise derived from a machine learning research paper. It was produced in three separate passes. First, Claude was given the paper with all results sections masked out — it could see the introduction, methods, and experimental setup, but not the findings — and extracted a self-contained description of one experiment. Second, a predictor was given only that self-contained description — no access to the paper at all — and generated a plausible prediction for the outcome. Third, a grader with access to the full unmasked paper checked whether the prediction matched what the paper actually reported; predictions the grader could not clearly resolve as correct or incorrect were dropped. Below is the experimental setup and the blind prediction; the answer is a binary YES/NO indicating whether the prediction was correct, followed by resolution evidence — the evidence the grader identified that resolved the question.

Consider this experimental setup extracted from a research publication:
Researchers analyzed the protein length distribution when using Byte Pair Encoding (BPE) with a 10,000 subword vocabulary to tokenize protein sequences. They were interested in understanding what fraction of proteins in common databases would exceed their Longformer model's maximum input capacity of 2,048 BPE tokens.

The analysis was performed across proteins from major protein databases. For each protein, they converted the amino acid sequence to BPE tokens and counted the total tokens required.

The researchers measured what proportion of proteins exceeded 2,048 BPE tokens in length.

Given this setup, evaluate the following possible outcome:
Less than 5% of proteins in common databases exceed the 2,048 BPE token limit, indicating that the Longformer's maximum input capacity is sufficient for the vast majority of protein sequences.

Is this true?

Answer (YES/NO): YES